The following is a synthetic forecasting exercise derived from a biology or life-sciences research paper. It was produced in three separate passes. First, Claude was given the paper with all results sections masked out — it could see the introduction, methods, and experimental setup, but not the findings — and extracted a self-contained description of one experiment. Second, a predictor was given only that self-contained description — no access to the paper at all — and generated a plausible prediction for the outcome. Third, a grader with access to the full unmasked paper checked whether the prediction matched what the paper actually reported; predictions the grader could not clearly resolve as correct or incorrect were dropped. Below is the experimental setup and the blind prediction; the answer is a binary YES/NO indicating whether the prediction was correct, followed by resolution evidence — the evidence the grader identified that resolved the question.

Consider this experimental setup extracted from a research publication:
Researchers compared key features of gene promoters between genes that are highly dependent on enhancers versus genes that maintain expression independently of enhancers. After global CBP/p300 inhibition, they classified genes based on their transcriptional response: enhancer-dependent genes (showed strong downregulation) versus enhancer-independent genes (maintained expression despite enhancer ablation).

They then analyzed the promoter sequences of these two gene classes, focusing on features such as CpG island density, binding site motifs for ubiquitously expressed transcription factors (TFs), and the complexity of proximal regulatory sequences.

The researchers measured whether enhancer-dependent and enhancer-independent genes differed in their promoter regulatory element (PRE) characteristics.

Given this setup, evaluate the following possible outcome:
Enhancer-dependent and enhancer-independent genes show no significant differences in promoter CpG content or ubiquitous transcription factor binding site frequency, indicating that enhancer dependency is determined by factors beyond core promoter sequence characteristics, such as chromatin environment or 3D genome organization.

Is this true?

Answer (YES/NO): NO